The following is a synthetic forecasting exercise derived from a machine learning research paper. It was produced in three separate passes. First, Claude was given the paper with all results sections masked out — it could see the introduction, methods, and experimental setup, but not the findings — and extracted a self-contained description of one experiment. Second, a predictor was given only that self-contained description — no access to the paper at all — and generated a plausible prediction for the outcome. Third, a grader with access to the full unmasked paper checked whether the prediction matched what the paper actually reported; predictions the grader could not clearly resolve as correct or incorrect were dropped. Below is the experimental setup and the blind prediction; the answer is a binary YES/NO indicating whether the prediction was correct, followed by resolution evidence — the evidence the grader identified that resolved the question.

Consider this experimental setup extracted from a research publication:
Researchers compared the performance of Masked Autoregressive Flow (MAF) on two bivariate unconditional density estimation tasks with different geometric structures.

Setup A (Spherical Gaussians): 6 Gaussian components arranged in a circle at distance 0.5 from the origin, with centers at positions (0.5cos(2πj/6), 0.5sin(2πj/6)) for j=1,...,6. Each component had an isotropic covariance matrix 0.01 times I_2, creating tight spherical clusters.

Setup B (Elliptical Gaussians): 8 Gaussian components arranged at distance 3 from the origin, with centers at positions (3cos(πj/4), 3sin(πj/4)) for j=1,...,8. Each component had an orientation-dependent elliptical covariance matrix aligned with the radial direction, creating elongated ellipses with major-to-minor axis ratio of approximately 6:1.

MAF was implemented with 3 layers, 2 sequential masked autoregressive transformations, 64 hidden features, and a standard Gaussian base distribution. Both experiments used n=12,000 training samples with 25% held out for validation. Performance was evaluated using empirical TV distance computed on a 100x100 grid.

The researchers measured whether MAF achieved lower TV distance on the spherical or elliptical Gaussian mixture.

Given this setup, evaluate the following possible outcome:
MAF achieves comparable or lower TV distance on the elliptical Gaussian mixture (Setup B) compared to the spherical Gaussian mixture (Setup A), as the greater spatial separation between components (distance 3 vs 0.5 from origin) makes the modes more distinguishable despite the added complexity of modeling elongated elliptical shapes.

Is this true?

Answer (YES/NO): YES